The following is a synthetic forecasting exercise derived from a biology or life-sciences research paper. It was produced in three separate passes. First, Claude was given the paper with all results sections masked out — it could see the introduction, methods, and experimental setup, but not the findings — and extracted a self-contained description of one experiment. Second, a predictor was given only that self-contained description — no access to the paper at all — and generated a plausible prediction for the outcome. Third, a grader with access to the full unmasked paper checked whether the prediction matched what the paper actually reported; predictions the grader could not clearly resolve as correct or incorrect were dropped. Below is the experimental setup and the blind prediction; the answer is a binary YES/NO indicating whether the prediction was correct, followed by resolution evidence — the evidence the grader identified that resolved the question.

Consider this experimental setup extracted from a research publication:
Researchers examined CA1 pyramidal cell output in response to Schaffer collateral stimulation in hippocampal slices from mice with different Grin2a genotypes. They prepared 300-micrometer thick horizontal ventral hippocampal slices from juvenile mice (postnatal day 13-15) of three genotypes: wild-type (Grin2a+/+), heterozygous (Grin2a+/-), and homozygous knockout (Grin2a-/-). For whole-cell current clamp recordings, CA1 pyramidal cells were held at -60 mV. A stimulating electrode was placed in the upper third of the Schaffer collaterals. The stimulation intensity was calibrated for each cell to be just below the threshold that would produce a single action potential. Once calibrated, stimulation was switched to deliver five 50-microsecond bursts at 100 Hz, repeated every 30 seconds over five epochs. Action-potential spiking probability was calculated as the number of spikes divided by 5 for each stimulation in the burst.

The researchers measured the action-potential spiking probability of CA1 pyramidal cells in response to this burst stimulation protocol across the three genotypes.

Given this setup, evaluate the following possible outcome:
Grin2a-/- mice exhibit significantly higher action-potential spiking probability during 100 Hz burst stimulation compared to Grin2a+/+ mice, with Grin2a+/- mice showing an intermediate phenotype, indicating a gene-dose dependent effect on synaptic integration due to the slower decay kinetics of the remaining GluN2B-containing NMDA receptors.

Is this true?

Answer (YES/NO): NO